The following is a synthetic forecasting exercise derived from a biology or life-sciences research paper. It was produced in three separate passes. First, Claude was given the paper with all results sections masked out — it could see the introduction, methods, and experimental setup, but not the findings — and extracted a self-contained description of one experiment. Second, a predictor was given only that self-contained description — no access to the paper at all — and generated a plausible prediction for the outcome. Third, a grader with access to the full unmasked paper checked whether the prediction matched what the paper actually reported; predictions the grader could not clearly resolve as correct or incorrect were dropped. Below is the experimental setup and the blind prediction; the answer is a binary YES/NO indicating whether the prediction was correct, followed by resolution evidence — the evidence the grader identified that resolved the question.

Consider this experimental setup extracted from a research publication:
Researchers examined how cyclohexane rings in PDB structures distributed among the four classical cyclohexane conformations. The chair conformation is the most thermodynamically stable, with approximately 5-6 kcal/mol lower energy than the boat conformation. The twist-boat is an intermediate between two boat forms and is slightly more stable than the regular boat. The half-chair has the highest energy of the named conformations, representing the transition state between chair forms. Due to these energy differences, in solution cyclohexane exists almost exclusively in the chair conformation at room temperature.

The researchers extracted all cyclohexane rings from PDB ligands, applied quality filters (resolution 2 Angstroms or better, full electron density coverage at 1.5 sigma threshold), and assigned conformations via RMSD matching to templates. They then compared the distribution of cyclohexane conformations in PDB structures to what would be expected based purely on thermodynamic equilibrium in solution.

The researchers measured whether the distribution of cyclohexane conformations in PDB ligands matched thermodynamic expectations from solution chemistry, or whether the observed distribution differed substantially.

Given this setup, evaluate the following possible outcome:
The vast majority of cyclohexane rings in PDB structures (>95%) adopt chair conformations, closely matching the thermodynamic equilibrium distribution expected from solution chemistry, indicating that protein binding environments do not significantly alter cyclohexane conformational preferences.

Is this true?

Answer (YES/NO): NO